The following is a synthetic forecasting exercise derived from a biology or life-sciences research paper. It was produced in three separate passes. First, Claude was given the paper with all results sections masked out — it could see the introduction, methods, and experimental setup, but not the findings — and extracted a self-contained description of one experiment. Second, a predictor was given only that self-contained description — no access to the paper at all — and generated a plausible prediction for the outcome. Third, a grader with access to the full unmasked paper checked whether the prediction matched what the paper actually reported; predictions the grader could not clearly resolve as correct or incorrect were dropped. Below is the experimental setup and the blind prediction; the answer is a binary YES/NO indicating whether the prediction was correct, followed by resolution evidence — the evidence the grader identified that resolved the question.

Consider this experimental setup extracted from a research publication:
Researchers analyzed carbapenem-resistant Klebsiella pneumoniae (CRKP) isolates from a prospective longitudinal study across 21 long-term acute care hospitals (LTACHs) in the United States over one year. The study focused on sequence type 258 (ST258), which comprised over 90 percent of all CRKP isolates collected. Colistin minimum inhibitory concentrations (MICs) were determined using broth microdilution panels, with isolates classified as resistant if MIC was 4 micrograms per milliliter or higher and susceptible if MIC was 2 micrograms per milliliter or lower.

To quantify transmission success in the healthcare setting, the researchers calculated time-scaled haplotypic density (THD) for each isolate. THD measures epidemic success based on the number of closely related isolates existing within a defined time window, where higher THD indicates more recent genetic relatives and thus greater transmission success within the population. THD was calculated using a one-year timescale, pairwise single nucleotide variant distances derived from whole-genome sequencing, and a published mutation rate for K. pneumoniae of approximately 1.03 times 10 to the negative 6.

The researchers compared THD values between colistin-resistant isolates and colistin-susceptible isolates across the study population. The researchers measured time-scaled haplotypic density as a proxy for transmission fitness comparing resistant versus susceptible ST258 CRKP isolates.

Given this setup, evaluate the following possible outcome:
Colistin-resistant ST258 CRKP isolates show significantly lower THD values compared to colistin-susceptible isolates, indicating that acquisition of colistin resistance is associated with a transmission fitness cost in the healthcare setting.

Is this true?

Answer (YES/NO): NO